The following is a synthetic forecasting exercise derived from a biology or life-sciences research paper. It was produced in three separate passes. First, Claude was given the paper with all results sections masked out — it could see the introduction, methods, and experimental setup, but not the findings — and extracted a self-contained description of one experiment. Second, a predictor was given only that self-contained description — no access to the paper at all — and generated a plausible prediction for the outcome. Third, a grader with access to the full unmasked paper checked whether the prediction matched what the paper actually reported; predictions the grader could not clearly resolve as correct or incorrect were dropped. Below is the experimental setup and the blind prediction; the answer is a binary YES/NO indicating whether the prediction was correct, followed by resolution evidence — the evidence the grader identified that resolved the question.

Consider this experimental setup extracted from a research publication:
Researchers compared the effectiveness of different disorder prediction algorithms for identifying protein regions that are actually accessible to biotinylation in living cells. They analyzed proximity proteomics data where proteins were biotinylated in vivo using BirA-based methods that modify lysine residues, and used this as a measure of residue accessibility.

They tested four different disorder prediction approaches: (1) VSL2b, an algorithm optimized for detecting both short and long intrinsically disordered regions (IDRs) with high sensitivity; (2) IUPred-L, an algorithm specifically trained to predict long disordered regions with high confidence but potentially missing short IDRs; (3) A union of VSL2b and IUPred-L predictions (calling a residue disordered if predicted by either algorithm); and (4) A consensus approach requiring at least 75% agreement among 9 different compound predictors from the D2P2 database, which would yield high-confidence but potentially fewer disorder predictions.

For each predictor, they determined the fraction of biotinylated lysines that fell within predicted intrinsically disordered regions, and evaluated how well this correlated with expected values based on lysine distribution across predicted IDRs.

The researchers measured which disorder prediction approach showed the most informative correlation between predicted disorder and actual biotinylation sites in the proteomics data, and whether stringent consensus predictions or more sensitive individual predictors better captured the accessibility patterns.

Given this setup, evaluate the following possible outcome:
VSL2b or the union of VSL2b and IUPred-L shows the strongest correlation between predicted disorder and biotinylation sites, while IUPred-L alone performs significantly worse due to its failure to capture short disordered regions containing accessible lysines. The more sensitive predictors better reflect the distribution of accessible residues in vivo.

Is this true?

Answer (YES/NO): NO